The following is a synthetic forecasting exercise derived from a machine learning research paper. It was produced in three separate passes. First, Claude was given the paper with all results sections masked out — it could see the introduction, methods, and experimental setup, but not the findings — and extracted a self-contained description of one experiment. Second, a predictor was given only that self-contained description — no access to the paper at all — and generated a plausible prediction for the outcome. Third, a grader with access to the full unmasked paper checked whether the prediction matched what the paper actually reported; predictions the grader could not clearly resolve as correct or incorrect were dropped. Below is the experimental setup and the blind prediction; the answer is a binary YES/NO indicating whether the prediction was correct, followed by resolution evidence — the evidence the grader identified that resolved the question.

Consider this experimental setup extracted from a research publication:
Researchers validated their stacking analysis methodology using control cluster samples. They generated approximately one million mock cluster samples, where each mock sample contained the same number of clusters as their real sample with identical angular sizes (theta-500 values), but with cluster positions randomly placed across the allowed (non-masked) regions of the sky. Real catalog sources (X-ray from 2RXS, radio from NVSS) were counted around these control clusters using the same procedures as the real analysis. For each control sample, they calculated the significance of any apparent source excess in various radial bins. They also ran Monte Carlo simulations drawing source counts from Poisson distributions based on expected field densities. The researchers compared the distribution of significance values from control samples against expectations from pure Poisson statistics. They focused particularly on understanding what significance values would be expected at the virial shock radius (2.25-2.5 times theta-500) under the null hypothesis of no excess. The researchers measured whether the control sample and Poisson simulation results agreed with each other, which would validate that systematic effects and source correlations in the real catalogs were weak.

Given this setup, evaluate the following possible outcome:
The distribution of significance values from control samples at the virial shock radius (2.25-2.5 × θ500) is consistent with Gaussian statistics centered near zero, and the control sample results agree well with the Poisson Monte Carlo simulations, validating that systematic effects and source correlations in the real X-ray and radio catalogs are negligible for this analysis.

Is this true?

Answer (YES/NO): NO